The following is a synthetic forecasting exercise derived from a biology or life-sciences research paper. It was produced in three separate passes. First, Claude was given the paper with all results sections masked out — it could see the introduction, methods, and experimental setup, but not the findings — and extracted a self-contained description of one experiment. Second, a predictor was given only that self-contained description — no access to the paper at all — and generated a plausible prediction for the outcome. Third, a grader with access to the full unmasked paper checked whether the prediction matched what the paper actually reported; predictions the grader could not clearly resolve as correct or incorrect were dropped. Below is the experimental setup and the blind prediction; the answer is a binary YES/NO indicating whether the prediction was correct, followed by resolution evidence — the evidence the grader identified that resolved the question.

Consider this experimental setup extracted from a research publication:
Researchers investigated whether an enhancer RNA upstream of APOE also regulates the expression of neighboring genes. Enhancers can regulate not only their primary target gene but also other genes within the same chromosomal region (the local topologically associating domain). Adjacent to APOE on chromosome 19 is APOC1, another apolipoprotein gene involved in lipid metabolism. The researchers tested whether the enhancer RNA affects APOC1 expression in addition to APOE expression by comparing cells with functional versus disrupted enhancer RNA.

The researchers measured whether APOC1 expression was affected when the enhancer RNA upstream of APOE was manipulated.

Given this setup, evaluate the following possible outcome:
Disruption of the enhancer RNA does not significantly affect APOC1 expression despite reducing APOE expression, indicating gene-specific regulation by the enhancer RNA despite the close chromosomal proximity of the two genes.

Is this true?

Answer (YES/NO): NO